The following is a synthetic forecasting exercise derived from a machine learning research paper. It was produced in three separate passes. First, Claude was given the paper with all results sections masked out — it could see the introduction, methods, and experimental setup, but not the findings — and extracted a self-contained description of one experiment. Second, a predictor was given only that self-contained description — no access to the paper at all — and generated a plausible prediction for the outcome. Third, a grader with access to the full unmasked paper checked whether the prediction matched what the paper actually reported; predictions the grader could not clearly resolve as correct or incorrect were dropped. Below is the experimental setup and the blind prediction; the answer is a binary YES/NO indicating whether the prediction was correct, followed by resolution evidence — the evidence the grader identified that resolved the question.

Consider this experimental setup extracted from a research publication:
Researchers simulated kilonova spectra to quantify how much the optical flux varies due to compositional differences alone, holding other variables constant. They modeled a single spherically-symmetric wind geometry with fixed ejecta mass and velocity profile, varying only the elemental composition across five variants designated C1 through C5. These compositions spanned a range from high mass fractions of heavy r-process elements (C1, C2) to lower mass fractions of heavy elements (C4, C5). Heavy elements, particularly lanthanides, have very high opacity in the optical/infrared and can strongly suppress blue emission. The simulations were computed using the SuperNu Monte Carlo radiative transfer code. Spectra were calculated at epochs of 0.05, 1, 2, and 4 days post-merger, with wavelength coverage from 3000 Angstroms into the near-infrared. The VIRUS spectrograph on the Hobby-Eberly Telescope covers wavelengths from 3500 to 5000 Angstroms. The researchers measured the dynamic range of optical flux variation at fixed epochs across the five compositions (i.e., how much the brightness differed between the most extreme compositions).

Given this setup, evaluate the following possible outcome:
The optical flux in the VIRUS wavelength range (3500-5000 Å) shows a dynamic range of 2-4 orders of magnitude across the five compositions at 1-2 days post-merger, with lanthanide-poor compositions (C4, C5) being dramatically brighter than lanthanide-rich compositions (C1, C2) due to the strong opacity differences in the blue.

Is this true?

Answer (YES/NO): NO